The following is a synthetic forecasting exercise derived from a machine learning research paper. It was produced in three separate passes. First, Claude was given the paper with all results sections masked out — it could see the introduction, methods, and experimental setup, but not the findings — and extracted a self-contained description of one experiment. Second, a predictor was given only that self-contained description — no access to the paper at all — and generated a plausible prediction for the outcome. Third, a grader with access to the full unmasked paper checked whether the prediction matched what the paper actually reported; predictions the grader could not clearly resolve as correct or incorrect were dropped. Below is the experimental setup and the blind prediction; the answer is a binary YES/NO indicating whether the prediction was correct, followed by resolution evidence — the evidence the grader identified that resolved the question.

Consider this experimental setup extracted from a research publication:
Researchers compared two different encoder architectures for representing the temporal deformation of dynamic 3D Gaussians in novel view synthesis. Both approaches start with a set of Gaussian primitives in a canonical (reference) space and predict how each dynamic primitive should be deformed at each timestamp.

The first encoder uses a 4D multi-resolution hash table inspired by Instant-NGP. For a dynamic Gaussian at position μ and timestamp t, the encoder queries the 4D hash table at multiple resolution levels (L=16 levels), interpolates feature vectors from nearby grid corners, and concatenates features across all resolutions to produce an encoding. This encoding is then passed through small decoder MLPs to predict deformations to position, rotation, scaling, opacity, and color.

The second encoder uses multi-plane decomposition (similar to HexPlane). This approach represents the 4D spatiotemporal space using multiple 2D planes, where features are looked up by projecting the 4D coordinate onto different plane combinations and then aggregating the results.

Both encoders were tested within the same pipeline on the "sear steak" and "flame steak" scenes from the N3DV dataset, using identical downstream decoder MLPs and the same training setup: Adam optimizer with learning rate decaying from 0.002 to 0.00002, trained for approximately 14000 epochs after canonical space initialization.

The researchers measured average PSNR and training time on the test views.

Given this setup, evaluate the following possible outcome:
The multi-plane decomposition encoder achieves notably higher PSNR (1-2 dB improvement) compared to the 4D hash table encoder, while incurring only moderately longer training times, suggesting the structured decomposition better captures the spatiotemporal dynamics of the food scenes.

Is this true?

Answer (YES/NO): NO